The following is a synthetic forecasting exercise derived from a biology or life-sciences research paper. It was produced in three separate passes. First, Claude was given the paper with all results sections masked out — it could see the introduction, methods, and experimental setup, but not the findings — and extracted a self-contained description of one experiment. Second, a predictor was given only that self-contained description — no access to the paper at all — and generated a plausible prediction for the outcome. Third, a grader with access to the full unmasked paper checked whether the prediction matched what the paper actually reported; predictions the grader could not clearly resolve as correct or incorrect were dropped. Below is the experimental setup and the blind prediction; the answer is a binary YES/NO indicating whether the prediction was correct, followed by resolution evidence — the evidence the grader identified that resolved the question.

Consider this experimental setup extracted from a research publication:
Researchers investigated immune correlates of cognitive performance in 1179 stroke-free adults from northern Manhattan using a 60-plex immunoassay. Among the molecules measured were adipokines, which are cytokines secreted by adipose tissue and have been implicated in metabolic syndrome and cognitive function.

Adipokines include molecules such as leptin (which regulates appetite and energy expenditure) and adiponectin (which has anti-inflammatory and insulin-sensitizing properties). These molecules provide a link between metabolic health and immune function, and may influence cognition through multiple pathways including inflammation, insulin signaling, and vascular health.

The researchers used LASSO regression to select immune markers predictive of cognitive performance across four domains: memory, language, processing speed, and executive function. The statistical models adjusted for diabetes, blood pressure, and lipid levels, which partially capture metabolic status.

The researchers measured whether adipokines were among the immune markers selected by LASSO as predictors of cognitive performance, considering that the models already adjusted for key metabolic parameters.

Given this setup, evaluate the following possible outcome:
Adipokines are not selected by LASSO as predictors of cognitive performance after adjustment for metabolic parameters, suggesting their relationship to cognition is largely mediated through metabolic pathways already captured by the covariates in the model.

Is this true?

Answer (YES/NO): NO